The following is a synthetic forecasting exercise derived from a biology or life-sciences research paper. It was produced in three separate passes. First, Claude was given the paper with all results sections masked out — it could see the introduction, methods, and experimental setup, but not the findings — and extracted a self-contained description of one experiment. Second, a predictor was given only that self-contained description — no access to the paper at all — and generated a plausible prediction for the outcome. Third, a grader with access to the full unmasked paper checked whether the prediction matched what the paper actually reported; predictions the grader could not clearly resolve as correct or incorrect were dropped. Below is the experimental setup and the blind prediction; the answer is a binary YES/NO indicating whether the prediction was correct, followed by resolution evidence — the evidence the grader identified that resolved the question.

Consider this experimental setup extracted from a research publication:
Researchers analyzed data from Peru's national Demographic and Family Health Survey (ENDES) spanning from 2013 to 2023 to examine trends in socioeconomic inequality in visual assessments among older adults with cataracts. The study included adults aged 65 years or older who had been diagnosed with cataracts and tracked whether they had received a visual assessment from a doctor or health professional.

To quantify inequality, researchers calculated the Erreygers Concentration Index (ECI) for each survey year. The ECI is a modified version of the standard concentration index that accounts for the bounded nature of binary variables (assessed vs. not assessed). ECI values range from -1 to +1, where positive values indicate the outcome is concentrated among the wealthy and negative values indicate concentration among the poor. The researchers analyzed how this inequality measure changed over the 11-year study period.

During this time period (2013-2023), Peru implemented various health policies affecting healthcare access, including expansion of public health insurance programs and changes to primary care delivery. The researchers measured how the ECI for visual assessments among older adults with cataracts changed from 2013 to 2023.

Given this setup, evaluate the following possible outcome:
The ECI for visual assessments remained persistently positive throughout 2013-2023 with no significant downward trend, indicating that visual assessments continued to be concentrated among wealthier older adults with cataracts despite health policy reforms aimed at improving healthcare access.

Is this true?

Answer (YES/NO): NO